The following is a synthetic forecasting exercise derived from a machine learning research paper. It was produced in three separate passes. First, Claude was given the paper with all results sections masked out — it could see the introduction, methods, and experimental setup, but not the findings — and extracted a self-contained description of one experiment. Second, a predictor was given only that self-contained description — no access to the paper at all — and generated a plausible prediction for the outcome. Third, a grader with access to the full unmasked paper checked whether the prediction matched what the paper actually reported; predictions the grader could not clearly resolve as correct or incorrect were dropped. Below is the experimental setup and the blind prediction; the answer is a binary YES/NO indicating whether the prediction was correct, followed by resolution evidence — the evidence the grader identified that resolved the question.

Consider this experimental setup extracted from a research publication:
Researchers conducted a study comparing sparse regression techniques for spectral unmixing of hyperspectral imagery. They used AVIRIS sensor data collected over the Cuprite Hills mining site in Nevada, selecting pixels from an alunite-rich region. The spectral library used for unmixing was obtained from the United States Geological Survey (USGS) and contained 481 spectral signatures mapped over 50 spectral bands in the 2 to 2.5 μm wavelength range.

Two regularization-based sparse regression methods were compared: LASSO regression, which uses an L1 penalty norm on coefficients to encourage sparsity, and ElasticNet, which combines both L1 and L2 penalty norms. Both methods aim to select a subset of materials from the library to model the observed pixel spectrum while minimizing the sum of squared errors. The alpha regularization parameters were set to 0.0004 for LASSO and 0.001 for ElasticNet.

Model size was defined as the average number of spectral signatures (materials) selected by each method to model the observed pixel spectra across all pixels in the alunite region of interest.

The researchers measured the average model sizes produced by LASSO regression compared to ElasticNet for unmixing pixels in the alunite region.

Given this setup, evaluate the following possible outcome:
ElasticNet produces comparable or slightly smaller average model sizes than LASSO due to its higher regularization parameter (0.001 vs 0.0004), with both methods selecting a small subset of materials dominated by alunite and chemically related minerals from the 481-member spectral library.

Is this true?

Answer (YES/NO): NO